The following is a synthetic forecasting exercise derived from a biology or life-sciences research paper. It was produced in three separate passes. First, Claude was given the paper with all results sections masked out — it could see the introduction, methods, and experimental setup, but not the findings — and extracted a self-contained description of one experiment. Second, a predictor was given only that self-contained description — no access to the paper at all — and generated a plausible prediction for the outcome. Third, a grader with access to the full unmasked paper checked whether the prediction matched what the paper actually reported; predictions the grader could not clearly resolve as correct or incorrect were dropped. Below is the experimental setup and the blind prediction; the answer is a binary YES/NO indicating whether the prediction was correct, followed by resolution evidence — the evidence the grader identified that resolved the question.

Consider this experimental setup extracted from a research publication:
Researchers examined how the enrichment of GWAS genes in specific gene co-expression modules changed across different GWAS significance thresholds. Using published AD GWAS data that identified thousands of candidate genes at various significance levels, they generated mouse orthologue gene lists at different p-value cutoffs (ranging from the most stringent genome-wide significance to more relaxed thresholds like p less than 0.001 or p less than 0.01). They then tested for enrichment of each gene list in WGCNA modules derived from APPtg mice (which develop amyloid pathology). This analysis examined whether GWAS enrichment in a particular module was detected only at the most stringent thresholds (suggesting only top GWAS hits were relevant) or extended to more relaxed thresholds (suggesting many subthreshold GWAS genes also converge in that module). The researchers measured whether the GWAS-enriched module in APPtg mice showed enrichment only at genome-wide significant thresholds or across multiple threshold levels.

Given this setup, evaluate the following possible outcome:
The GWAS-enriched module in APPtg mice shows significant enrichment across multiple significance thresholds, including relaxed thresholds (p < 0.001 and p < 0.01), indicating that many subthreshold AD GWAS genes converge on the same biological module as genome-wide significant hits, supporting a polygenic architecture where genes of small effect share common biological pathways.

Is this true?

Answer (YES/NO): YES